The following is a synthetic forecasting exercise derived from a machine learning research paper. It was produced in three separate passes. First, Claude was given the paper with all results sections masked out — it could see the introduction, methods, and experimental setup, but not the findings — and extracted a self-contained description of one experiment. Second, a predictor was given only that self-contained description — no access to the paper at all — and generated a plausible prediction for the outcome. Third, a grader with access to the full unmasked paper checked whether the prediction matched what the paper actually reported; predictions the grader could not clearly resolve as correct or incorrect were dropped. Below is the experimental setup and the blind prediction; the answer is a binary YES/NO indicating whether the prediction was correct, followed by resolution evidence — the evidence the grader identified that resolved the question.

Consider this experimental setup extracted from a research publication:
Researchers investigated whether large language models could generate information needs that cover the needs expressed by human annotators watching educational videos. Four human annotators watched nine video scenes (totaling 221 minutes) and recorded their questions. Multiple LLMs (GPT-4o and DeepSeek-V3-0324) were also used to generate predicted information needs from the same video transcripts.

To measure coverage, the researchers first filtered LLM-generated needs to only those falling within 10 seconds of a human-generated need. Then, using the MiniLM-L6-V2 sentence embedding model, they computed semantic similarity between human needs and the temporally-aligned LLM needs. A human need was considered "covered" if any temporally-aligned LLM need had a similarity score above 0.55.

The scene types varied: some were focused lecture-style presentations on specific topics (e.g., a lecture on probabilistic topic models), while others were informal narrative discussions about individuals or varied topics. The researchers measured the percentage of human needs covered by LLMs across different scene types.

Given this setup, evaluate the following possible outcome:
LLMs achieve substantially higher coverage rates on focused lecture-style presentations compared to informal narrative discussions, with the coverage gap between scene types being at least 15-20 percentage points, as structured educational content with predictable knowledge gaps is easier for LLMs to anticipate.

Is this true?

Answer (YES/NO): YES